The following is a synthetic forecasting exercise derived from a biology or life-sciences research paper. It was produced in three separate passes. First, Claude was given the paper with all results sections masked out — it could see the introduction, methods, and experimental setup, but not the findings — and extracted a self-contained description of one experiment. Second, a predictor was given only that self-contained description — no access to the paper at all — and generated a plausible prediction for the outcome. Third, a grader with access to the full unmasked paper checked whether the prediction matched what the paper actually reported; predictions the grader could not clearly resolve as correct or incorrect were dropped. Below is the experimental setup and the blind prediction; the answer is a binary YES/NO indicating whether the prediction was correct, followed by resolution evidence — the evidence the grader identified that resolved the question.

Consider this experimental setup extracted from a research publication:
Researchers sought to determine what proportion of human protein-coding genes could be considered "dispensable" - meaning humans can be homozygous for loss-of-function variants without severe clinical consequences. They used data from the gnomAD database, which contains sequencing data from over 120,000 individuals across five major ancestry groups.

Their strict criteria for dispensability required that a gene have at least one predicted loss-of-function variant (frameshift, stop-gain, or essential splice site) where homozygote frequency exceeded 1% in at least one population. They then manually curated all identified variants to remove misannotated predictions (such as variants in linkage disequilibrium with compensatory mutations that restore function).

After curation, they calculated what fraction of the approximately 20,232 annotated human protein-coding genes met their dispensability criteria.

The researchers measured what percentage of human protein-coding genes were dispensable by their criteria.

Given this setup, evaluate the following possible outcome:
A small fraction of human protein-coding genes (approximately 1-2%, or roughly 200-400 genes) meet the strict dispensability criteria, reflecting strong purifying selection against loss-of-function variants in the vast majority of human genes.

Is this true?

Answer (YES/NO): NO